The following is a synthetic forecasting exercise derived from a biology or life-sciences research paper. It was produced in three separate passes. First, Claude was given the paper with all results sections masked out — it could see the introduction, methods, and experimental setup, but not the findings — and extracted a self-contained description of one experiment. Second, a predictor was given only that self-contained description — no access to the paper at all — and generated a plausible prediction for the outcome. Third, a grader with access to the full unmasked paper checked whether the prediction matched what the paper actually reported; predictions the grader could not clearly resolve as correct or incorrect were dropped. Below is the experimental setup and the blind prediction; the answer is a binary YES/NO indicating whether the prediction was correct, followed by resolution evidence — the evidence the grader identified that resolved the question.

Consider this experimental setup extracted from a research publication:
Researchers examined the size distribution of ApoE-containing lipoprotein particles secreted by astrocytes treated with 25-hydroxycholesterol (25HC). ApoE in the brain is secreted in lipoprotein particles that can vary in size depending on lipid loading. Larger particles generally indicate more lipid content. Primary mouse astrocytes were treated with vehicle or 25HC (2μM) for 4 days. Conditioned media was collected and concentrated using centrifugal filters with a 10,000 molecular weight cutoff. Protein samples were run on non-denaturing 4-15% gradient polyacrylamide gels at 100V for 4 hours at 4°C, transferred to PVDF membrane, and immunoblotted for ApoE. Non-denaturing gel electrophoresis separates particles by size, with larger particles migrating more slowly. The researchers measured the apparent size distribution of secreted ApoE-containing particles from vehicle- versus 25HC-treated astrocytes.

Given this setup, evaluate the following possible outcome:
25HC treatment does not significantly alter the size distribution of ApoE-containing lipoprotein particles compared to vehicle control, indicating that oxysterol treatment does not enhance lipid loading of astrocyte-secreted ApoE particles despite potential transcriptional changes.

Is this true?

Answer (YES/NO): YES